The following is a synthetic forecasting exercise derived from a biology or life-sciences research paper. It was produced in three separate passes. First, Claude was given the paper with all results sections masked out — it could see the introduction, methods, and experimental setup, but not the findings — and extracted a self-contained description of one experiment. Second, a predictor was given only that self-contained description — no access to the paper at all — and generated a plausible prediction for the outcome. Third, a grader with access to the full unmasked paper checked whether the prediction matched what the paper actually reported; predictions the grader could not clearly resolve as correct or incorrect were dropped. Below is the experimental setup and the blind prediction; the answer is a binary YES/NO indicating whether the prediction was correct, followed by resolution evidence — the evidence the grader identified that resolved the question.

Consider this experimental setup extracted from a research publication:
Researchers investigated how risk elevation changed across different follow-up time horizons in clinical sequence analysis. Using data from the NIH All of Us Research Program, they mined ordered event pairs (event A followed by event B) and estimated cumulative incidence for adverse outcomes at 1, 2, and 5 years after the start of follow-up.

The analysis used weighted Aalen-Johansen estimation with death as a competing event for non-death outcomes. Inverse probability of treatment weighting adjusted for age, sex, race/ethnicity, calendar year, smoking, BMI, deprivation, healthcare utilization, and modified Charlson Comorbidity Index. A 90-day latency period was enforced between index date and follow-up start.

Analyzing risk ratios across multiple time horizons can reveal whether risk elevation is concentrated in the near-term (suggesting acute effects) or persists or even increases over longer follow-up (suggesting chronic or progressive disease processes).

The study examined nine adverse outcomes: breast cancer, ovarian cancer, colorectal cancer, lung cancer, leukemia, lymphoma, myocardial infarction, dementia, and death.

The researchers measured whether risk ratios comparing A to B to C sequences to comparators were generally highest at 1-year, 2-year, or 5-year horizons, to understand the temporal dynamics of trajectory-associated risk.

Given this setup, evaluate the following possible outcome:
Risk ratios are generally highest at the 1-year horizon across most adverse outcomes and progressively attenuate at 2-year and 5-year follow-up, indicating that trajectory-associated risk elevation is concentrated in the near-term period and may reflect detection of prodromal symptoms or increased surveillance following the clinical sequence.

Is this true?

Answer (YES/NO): NO